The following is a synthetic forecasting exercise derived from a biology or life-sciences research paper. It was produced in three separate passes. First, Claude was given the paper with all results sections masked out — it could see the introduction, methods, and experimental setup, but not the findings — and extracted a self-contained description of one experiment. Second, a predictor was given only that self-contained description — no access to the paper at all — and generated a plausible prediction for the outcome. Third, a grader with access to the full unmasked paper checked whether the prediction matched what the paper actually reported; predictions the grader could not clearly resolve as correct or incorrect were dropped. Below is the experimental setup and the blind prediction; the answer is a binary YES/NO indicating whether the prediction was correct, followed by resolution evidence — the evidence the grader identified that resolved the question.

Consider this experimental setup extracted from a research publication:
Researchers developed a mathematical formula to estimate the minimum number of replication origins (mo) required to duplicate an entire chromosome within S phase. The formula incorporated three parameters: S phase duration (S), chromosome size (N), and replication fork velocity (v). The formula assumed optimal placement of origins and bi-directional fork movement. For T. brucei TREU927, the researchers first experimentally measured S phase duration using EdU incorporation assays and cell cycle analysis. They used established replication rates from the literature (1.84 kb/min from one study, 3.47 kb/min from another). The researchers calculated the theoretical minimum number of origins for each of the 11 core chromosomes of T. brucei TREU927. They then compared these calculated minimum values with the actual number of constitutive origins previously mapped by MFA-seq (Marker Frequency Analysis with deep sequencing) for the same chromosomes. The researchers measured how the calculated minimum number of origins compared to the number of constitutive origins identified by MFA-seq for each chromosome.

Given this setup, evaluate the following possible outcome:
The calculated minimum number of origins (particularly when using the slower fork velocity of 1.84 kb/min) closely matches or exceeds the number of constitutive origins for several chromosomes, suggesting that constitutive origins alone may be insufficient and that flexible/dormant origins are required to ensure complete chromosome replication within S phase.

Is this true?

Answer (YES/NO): YES